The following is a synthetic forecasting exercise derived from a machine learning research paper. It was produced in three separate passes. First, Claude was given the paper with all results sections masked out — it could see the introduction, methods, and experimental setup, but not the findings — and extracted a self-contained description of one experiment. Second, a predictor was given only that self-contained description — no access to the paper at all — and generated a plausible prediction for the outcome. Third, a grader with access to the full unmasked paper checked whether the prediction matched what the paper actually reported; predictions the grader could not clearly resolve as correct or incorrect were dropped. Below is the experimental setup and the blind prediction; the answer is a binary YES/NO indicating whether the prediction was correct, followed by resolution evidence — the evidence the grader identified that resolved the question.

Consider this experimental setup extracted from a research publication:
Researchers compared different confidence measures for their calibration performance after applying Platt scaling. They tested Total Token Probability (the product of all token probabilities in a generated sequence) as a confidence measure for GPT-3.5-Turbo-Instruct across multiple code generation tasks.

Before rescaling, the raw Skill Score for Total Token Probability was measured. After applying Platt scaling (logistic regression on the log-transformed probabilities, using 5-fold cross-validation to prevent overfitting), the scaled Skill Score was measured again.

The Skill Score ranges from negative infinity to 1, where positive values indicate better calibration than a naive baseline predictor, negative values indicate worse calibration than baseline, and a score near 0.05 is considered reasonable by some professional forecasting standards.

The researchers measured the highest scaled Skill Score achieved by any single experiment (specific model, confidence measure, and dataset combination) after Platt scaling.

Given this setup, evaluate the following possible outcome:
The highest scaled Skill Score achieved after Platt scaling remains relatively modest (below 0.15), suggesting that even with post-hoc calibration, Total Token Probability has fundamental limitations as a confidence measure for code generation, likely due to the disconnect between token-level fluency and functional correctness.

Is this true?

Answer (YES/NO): NO